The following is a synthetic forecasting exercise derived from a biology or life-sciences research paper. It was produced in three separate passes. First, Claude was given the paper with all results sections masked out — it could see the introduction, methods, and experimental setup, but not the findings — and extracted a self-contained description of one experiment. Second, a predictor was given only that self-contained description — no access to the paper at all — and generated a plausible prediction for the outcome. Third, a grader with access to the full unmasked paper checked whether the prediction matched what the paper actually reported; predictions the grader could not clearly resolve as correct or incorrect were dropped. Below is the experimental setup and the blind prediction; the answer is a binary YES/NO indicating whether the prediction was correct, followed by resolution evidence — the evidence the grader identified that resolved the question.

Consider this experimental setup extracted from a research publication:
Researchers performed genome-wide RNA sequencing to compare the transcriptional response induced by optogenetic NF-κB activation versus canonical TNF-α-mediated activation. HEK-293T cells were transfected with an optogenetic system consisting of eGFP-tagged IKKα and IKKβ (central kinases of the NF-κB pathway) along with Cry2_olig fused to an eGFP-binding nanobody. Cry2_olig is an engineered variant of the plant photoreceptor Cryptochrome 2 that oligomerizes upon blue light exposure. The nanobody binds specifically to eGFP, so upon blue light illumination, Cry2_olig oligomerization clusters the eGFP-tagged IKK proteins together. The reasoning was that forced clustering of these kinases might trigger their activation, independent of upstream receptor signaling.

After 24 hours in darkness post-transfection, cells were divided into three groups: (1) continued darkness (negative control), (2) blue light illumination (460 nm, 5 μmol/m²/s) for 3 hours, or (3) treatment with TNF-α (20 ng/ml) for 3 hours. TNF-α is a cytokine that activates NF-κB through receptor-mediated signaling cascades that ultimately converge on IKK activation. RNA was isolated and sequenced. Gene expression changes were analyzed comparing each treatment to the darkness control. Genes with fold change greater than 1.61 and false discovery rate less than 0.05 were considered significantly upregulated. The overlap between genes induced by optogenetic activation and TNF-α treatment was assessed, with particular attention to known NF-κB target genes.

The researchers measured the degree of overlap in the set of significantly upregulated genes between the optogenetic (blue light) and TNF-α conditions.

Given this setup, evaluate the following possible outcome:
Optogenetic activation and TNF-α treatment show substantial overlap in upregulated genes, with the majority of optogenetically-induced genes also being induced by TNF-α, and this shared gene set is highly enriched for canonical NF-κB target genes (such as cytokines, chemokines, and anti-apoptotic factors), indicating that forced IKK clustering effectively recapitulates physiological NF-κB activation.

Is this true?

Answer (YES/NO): YES